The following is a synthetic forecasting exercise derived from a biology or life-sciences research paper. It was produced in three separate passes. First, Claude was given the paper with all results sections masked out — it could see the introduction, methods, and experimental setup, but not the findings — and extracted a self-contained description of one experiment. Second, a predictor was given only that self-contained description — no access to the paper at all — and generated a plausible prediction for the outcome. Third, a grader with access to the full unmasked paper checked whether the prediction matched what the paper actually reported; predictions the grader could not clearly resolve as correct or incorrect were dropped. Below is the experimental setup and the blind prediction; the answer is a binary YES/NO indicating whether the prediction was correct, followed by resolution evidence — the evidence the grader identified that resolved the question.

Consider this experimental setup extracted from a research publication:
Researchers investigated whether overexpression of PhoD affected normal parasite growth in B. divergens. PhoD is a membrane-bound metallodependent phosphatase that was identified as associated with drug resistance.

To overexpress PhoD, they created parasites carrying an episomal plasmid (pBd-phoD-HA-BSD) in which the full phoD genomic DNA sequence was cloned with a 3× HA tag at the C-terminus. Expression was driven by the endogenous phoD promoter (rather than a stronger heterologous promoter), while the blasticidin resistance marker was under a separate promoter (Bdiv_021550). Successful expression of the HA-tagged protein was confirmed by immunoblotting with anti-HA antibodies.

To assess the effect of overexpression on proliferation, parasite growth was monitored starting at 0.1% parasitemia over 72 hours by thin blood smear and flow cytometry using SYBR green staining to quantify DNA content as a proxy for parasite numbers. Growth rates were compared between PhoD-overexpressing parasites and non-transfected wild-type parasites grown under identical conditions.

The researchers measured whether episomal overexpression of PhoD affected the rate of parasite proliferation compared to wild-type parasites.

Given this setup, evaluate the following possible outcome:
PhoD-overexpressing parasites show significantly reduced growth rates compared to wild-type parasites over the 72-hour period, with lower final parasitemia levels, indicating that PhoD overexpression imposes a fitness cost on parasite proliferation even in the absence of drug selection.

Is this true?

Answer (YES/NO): NO